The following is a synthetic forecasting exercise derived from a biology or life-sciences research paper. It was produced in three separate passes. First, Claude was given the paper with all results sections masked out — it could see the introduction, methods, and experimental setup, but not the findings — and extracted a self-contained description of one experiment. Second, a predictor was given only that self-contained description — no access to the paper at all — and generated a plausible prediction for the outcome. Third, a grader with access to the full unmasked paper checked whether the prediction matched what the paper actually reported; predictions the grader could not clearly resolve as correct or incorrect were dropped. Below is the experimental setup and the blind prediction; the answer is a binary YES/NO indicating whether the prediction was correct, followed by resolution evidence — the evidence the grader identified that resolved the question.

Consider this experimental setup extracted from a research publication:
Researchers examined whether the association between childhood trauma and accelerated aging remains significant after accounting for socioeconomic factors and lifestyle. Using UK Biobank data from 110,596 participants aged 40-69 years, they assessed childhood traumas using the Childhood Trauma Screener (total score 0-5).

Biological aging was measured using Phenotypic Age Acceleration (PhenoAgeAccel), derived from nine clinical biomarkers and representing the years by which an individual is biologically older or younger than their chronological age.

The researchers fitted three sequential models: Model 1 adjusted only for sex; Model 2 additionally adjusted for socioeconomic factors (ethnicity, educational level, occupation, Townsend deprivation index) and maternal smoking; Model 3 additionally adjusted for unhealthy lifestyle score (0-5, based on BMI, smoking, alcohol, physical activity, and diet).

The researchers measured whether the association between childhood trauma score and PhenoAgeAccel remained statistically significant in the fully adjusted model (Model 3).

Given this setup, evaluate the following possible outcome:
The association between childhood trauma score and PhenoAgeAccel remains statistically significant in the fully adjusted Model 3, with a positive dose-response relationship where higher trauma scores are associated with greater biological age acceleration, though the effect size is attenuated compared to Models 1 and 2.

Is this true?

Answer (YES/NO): YES